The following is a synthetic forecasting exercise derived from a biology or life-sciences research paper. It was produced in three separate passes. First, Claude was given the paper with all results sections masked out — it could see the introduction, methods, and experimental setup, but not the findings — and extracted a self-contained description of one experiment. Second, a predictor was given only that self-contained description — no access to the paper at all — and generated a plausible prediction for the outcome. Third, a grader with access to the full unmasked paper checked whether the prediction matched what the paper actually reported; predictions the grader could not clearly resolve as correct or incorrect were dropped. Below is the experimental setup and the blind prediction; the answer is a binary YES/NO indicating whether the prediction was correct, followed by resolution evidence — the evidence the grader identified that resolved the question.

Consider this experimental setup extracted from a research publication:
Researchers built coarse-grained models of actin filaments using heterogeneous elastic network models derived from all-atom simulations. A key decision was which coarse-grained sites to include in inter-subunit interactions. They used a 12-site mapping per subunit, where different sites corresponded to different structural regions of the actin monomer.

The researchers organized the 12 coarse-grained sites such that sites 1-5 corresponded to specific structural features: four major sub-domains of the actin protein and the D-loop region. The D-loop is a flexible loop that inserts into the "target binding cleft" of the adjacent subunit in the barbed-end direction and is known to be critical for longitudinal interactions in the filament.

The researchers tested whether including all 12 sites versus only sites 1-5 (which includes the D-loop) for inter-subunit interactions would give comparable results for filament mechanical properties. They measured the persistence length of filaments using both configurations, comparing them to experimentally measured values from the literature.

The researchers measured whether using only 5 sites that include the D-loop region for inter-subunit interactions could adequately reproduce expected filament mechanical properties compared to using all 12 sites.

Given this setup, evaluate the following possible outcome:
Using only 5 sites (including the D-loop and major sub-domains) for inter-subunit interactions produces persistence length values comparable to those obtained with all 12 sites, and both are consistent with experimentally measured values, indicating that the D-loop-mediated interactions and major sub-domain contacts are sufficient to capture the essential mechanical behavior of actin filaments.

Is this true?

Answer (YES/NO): NO